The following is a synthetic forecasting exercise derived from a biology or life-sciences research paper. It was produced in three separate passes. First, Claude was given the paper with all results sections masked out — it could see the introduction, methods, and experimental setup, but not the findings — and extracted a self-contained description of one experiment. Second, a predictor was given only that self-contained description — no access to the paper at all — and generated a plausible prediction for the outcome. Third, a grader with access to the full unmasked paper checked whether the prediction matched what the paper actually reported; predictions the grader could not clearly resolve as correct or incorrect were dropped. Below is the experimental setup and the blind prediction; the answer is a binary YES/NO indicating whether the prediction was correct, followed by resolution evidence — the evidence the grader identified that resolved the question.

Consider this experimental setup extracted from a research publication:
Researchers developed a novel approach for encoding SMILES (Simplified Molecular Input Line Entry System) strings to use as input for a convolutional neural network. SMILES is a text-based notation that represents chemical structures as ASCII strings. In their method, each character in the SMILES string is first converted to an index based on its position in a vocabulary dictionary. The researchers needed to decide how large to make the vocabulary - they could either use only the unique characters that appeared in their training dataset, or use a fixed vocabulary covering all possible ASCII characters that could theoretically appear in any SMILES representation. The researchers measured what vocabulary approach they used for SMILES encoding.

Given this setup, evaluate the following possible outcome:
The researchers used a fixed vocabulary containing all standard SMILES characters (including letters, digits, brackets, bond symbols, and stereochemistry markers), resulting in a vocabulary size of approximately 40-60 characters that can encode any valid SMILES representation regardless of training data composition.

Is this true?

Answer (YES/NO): NO